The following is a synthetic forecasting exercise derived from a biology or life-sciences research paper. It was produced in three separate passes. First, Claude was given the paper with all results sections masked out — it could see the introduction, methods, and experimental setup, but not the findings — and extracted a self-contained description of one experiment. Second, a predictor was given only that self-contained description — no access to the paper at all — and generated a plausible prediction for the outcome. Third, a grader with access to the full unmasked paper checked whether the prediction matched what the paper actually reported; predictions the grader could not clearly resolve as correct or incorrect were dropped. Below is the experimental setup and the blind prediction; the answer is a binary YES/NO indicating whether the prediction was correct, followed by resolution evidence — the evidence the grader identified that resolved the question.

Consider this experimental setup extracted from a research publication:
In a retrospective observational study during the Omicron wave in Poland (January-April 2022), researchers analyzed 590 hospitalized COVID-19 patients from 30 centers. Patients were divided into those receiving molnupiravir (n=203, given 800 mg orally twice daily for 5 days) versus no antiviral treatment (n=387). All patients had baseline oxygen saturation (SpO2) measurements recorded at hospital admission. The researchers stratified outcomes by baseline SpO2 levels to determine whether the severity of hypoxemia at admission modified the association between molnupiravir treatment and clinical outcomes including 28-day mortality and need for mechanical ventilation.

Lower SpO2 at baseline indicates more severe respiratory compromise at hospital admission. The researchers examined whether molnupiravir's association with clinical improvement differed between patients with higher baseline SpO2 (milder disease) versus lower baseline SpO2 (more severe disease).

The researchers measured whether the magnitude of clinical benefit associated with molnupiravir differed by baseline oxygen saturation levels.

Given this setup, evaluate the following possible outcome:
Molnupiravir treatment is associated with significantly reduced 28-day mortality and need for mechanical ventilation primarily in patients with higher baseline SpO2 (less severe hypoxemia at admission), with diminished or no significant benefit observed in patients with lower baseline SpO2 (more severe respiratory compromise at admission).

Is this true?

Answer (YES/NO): NO